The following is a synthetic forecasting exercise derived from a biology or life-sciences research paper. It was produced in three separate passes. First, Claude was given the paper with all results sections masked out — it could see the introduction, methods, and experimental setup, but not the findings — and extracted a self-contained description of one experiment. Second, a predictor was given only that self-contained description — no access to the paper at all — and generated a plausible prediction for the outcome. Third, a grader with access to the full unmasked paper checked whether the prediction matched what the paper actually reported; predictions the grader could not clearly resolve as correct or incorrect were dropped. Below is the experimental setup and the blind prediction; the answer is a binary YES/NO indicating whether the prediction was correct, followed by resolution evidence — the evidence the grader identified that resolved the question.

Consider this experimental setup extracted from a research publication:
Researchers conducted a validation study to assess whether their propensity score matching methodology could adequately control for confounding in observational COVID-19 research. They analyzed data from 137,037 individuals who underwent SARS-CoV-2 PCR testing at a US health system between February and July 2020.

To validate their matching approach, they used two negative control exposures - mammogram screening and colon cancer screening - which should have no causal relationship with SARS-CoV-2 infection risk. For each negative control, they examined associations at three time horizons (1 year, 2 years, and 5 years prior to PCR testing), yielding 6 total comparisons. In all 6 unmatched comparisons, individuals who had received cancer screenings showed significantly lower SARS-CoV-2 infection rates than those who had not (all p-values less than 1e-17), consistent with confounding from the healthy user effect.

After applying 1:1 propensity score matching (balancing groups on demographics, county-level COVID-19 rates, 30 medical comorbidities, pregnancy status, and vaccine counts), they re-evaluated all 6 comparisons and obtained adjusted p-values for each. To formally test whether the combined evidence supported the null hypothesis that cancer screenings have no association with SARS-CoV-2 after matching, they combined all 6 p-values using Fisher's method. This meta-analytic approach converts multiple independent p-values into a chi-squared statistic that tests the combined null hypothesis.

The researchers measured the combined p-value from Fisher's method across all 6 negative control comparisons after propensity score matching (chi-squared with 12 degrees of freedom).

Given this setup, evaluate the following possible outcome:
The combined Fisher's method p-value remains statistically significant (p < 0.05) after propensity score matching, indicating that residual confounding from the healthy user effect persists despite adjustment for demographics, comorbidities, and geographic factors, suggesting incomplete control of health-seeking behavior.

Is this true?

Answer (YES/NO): NO